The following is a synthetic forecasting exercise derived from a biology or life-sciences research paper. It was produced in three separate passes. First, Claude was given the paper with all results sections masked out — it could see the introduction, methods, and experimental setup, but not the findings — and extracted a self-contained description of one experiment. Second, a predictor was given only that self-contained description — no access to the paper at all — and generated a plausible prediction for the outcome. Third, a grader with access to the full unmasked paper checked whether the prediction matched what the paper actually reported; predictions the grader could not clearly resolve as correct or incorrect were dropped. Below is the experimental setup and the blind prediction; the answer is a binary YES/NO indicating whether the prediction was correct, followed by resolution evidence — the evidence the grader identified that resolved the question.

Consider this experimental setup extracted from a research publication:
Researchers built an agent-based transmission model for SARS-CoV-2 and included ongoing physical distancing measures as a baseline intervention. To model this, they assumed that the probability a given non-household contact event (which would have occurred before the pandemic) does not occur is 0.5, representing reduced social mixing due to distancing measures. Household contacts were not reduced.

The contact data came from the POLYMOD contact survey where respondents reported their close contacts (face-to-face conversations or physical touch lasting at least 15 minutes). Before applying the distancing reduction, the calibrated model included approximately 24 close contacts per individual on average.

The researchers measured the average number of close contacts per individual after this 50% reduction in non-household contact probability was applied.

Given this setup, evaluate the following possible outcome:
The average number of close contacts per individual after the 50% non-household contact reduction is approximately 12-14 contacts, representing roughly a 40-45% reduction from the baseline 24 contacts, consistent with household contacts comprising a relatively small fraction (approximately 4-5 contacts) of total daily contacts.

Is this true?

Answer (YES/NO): NO